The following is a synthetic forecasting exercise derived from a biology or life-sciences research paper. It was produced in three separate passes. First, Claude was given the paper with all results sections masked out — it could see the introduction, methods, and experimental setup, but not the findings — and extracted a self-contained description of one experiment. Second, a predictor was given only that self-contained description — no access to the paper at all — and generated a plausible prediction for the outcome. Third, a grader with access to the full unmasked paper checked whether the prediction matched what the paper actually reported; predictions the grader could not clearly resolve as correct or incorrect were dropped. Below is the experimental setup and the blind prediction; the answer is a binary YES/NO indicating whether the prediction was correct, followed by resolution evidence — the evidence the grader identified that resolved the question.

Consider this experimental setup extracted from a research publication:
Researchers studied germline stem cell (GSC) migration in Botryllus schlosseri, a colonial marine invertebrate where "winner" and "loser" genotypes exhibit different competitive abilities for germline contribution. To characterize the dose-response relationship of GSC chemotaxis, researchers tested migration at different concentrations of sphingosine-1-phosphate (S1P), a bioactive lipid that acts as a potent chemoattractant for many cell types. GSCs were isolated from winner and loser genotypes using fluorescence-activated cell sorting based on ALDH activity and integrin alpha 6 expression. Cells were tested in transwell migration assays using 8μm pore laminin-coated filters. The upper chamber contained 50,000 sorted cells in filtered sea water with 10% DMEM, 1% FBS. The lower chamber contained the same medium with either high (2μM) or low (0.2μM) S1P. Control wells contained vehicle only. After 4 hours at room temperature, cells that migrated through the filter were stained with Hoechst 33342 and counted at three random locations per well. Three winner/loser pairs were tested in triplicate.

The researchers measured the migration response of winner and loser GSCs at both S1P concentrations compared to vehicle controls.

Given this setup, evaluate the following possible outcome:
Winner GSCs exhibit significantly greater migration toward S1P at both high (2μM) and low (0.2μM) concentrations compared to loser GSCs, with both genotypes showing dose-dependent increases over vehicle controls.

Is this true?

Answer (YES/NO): YES